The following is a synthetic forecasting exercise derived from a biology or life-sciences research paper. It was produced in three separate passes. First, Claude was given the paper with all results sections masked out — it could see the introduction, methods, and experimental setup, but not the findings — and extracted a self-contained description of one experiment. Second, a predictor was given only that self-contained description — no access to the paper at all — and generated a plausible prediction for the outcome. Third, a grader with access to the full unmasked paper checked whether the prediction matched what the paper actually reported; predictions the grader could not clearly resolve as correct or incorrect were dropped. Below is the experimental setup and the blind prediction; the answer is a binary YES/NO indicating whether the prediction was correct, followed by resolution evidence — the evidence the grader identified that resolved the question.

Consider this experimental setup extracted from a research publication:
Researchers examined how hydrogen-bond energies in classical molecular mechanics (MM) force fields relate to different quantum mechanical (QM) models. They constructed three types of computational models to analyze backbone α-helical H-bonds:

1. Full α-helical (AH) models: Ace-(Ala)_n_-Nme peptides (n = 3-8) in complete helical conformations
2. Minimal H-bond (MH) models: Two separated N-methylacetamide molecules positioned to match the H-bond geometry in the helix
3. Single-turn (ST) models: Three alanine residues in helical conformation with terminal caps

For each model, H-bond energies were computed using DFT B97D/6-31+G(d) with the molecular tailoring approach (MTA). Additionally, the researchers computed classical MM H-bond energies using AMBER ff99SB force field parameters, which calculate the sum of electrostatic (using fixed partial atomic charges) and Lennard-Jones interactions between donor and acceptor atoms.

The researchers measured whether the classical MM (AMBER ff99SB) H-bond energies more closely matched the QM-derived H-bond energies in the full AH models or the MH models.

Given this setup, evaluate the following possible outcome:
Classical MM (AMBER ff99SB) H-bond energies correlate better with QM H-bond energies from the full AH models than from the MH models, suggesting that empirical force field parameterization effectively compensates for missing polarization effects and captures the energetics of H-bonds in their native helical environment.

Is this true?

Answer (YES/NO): NO